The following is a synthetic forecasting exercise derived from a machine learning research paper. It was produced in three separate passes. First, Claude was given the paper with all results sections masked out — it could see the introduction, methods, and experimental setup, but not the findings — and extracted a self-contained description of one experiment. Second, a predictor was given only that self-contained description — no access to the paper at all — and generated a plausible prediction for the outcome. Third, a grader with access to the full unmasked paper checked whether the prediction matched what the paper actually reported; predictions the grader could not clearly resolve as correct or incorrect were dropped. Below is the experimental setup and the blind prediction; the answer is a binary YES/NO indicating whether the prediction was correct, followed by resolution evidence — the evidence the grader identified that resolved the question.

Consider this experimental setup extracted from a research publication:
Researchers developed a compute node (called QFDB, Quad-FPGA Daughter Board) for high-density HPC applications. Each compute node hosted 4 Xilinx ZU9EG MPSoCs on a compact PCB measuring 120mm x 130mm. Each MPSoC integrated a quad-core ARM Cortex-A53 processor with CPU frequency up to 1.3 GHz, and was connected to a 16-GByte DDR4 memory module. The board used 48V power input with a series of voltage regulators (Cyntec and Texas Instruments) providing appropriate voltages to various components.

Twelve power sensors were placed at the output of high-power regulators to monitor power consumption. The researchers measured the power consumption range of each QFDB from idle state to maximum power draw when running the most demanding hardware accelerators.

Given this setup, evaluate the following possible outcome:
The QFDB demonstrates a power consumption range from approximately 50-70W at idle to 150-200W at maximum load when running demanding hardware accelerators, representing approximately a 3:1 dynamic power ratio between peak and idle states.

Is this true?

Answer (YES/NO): NO